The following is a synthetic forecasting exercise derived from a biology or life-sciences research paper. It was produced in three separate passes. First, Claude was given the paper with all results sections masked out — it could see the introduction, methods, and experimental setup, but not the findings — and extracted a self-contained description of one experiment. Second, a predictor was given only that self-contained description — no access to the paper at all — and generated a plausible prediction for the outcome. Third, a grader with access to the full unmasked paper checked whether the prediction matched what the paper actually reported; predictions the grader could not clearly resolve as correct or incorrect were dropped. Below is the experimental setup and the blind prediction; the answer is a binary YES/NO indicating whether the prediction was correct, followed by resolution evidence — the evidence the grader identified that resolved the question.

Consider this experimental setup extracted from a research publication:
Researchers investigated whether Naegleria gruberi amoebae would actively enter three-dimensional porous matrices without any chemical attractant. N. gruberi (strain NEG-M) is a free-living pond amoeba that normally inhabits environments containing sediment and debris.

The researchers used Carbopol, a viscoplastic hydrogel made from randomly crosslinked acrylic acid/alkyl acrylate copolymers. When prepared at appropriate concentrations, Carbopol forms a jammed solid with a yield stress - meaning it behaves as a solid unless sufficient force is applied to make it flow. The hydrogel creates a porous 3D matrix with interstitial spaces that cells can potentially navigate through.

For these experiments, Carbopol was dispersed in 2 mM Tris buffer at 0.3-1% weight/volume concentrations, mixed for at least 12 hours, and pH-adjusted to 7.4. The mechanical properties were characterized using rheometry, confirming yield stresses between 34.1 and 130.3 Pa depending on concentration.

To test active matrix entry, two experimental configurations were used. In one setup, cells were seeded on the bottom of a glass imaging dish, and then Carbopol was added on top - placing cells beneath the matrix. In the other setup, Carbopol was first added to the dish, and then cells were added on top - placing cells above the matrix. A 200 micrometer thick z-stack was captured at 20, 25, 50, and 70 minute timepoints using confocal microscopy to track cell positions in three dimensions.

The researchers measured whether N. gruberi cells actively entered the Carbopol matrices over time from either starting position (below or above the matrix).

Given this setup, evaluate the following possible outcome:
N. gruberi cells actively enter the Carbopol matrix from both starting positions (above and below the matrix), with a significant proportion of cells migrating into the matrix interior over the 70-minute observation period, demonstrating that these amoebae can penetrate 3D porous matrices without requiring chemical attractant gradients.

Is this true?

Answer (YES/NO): YES